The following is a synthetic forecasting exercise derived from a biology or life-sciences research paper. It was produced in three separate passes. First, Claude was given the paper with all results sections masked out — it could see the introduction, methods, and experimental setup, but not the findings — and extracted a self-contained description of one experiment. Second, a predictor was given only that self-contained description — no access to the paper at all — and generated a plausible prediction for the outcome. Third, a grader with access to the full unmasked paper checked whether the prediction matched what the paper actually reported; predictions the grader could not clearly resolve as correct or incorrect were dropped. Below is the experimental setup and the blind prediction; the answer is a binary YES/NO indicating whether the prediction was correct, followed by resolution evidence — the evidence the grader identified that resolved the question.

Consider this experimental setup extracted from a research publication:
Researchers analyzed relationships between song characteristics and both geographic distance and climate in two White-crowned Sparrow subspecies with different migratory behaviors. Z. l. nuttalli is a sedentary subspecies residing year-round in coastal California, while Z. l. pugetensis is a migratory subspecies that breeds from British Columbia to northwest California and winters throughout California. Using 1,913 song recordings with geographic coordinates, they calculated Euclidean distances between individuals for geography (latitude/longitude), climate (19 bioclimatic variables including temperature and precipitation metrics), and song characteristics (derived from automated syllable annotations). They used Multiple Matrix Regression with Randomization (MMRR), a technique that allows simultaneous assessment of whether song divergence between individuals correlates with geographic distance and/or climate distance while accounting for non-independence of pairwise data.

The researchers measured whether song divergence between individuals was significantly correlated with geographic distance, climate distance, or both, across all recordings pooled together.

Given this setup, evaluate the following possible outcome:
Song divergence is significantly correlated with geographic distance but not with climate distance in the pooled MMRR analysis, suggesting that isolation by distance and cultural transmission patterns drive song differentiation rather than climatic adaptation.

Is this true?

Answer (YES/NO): NO